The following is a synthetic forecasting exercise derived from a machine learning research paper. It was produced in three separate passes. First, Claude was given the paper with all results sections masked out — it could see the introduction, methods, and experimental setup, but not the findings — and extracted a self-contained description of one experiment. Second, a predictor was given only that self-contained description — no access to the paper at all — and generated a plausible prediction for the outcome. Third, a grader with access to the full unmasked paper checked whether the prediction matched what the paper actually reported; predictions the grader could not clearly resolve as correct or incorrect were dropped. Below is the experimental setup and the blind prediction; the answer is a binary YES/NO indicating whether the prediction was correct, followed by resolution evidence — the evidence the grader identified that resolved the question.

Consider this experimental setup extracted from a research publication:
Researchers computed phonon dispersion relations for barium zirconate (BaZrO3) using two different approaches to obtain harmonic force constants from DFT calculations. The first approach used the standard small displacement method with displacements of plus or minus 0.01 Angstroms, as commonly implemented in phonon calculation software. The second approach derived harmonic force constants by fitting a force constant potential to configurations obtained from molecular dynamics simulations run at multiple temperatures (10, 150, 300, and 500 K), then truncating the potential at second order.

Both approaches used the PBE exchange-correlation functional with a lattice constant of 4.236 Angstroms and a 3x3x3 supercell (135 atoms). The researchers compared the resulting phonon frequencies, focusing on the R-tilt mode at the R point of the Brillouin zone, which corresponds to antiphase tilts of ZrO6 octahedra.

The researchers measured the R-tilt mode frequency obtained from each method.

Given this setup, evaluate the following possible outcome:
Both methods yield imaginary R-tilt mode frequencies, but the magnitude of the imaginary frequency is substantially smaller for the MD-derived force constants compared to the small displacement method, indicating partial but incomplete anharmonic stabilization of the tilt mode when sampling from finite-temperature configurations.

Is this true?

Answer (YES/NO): NO